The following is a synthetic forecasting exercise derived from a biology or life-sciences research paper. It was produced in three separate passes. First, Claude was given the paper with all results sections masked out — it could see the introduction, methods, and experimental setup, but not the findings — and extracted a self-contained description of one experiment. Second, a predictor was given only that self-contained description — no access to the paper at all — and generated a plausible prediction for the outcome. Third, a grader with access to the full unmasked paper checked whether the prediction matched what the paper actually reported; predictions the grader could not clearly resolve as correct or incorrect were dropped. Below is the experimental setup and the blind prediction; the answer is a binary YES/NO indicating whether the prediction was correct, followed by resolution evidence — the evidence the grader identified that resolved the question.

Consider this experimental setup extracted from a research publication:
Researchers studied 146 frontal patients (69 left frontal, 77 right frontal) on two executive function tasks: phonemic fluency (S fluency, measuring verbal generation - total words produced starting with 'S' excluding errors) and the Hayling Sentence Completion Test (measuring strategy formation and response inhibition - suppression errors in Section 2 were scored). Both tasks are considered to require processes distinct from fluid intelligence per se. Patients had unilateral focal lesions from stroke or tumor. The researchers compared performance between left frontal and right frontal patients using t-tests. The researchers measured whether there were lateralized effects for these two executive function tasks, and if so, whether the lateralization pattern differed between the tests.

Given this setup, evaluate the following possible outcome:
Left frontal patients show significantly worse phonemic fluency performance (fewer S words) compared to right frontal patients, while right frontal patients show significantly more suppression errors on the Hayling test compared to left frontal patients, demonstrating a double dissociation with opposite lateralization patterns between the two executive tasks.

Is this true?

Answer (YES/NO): YES